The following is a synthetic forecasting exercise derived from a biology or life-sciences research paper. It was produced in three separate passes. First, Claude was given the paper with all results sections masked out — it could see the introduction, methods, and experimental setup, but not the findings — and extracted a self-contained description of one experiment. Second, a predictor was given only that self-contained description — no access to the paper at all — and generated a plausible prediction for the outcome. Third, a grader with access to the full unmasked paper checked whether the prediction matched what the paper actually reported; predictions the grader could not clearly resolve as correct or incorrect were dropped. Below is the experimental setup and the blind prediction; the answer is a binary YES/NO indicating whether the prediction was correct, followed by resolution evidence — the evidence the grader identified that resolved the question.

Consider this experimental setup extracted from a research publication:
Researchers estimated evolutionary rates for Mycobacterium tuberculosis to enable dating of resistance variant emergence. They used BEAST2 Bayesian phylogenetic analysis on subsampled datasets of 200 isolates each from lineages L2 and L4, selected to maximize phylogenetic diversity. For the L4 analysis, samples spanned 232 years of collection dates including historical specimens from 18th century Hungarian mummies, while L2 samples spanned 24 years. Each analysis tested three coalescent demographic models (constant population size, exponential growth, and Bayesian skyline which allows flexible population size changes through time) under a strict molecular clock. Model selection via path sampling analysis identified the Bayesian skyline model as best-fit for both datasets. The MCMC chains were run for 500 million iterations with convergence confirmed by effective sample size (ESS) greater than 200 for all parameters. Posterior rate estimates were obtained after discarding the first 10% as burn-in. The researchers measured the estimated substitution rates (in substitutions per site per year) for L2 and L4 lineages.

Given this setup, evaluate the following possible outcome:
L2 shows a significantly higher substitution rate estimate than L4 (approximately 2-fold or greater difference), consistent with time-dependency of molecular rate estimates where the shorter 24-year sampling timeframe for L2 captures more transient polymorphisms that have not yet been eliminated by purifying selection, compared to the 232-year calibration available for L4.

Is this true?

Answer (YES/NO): NO